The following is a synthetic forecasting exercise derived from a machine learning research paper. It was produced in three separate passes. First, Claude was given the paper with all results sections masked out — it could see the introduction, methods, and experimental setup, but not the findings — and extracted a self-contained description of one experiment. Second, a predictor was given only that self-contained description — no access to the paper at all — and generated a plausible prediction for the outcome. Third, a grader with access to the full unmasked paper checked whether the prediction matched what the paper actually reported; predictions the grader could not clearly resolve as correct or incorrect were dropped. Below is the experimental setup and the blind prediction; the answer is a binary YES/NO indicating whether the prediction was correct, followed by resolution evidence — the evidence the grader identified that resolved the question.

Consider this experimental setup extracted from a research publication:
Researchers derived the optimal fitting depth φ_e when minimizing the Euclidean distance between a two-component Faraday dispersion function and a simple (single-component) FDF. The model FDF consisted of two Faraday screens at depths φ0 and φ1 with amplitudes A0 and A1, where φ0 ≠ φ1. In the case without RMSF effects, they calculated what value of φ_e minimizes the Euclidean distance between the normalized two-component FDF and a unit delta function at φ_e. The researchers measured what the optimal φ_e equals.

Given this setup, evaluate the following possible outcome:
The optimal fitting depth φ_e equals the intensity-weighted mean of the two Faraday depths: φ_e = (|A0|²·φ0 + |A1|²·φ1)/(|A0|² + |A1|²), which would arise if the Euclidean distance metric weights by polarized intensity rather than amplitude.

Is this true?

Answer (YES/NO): NO